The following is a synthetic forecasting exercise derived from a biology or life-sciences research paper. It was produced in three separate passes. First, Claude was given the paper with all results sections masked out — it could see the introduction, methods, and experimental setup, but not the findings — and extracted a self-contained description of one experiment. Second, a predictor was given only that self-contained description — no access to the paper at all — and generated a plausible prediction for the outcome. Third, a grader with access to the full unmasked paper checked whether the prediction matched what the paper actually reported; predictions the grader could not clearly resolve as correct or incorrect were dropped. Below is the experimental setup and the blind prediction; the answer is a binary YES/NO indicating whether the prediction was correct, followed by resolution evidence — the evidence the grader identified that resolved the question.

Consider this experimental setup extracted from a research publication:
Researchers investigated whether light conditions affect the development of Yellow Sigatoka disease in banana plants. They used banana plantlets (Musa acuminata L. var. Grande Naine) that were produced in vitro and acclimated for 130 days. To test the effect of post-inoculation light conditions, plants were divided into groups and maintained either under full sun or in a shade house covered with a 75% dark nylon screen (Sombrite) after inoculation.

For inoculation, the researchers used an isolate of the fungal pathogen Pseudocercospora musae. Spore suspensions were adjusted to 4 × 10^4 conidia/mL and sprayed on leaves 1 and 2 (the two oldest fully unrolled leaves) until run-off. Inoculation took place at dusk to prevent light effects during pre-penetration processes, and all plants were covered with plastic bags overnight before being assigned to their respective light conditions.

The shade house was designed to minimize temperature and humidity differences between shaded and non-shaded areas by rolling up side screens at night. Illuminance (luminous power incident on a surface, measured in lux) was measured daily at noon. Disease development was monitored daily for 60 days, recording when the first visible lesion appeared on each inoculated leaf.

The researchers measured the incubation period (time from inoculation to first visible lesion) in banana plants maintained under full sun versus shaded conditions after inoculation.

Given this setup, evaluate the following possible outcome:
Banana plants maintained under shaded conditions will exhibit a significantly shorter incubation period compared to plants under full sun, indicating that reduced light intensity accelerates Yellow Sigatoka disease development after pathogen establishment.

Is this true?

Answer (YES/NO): NO